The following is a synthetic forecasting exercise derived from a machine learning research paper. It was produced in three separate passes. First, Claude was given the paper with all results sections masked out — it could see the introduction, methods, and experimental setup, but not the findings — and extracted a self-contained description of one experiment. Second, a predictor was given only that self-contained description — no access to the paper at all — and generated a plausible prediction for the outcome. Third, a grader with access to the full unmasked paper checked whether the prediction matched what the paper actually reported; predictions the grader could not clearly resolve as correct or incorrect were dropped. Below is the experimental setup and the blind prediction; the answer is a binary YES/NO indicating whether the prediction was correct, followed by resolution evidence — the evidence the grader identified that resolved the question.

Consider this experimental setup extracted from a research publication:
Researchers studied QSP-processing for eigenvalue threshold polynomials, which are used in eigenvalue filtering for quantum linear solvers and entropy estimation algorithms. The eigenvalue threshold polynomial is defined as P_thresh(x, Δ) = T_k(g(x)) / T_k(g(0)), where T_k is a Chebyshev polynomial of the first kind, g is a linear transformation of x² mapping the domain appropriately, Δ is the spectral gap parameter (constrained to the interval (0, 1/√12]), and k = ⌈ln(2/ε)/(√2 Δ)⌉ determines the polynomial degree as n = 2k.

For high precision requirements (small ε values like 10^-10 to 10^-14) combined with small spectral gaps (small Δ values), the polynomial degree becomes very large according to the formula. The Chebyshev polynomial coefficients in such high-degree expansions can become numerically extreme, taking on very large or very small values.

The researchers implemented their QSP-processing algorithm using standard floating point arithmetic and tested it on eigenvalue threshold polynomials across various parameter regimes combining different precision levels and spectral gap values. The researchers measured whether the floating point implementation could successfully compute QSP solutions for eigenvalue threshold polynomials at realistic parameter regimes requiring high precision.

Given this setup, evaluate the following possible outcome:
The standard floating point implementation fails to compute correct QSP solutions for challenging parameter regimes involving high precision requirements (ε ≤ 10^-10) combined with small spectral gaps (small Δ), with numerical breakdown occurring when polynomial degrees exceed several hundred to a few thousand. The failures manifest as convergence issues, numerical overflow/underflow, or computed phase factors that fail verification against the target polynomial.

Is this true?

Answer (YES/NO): NO